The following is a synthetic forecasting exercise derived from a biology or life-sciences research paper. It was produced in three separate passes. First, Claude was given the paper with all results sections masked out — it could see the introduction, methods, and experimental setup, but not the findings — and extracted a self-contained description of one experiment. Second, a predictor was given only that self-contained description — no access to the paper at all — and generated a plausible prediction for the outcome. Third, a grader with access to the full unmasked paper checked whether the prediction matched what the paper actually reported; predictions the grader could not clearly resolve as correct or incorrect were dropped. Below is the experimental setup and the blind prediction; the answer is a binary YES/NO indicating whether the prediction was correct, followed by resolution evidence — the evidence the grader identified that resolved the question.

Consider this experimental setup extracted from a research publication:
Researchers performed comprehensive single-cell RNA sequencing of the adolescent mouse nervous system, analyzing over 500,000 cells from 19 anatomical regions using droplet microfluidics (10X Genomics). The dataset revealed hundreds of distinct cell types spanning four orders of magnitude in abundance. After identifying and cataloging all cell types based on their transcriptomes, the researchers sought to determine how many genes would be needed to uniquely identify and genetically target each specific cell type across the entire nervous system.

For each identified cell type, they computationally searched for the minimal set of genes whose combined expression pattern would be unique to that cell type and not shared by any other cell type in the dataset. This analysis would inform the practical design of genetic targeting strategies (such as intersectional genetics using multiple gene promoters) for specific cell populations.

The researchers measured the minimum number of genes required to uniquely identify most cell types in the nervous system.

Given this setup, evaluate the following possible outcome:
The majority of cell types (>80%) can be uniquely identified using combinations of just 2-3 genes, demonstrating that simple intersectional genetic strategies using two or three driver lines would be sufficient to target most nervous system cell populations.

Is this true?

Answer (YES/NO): YES